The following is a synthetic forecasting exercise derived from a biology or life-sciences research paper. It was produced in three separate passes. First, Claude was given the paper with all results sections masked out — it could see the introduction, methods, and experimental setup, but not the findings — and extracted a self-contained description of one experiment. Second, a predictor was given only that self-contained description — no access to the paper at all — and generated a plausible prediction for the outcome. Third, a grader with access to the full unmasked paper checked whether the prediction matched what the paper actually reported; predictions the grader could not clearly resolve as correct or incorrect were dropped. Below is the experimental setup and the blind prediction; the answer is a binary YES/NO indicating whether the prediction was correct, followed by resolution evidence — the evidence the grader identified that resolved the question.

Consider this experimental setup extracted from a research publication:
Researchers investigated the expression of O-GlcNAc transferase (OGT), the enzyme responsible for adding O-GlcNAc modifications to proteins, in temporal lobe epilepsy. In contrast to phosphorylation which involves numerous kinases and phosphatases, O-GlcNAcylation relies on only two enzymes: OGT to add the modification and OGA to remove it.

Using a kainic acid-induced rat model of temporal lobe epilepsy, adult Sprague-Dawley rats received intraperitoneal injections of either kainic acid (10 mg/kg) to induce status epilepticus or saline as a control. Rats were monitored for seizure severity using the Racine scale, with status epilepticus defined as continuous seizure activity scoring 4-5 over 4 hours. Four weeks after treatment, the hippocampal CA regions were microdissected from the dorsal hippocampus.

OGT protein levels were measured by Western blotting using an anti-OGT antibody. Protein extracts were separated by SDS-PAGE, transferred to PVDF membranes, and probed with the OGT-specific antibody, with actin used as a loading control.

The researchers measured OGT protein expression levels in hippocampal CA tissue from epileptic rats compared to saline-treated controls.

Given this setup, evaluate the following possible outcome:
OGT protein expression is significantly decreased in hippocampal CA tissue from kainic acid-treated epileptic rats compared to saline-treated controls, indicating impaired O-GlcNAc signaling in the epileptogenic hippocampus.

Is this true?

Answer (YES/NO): YES